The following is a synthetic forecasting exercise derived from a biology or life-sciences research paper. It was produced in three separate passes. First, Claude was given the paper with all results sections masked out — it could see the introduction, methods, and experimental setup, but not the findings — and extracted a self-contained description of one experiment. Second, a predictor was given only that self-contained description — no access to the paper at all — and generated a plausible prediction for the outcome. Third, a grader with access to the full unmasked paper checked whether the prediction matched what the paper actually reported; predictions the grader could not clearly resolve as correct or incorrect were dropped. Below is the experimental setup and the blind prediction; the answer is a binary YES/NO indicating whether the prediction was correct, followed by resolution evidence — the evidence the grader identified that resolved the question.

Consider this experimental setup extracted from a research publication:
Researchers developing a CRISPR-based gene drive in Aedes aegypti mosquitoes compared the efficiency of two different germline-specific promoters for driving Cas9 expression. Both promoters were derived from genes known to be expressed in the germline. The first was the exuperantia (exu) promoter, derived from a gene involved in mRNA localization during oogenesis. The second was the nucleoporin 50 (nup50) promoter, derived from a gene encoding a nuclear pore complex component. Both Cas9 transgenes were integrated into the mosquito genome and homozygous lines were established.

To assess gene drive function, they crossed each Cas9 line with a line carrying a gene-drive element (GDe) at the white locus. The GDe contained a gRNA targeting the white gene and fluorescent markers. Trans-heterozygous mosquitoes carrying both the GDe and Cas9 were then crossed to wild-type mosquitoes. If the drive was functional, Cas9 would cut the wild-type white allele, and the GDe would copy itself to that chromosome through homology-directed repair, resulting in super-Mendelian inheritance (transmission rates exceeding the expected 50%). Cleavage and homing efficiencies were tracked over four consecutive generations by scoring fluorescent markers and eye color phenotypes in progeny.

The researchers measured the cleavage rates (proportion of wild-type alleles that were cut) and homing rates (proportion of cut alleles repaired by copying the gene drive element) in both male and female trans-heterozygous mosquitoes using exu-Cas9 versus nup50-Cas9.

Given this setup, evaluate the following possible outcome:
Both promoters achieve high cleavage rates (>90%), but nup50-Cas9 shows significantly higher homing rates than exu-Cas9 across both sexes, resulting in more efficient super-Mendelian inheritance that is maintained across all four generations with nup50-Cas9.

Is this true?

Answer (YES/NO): NO